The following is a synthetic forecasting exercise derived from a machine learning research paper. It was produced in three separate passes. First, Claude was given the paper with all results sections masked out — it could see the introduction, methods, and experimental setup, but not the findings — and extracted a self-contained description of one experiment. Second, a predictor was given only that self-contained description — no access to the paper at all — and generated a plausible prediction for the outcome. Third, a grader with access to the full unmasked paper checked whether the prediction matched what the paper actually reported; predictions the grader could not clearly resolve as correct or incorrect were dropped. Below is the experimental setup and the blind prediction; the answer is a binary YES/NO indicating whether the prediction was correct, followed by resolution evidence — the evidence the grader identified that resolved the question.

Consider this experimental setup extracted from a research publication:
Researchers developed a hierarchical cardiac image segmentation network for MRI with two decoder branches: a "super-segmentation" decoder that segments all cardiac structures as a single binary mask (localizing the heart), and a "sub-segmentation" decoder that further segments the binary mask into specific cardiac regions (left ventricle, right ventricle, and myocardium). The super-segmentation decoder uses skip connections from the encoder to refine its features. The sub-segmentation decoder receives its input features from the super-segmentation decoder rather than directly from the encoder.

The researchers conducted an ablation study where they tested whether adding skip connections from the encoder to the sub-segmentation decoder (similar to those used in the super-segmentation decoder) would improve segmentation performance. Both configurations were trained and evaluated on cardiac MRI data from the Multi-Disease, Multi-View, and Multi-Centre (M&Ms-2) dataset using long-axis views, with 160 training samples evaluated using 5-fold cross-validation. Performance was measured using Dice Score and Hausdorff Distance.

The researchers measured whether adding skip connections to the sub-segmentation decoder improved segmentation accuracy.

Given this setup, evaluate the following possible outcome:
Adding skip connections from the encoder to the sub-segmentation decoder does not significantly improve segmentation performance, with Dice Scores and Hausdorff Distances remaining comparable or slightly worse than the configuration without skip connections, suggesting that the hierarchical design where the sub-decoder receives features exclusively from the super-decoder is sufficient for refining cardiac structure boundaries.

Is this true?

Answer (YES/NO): YES